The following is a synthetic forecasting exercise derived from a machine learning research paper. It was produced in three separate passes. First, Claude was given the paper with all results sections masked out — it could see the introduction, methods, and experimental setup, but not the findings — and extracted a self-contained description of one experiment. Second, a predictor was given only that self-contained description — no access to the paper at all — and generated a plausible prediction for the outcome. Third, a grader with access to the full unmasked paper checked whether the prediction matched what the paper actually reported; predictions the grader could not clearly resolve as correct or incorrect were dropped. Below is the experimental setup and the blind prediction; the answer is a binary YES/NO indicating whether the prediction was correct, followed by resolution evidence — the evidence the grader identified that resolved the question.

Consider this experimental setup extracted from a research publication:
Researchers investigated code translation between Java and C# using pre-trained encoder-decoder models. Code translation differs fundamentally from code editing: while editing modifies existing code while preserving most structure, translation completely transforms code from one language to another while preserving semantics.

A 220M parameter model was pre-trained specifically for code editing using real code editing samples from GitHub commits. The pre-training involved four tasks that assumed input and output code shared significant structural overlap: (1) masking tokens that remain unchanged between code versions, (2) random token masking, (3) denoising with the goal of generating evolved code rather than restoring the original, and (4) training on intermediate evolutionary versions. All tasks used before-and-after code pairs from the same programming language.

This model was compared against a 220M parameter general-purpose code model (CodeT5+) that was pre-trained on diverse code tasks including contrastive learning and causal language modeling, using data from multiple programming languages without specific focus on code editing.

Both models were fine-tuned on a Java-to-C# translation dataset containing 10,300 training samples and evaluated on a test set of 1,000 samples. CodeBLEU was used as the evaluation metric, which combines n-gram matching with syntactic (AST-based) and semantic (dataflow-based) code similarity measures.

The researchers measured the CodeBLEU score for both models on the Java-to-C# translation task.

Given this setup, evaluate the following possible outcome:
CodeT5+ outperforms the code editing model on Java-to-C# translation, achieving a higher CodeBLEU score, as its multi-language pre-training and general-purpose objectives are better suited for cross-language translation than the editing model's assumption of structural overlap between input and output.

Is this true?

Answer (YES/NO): NO